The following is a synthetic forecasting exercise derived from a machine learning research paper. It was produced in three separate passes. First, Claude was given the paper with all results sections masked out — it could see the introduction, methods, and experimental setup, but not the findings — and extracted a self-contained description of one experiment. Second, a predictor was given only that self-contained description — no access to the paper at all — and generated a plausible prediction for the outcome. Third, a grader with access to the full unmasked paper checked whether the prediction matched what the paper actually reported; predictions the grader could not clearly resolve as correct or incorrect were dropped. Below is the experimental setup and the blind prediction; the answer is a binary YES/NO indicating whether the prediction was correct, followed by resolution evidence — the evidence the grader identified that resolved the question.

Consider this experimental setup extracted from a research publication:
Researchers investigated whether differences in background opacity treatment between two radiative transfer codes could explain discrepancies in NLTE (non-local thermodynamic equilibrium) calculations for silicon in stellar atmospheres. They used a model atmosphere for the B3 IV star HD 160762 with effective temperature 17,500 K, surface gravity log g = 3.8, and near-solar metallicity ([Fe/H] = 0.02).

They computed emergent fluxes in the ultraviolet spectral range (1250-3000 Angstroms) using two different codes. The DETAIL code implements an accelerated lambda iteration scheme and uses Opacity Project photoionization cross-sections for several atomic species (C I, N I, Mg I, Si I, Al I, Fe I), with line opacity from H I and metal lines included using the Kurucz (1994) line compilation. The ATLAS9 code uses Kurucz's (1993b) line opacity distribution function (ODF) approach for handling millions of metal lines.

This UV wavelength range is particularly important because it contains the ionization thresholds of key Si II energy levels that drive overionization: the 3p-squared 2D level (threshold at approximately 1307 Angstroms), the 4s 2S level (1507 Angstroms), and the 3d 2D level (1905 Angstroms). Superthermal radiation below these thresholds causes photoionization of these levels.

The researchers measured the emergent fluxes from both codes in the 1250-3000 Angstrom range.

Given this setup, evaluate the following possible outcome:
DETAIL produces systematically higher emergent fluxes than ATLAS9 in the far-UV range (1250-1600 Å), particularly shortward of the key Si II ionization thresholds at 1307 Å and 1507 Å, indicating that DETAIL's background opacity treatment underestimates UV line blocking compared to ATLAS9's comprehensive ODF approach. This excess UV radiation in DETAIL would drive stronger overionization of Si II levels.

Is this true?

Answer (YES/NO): NO